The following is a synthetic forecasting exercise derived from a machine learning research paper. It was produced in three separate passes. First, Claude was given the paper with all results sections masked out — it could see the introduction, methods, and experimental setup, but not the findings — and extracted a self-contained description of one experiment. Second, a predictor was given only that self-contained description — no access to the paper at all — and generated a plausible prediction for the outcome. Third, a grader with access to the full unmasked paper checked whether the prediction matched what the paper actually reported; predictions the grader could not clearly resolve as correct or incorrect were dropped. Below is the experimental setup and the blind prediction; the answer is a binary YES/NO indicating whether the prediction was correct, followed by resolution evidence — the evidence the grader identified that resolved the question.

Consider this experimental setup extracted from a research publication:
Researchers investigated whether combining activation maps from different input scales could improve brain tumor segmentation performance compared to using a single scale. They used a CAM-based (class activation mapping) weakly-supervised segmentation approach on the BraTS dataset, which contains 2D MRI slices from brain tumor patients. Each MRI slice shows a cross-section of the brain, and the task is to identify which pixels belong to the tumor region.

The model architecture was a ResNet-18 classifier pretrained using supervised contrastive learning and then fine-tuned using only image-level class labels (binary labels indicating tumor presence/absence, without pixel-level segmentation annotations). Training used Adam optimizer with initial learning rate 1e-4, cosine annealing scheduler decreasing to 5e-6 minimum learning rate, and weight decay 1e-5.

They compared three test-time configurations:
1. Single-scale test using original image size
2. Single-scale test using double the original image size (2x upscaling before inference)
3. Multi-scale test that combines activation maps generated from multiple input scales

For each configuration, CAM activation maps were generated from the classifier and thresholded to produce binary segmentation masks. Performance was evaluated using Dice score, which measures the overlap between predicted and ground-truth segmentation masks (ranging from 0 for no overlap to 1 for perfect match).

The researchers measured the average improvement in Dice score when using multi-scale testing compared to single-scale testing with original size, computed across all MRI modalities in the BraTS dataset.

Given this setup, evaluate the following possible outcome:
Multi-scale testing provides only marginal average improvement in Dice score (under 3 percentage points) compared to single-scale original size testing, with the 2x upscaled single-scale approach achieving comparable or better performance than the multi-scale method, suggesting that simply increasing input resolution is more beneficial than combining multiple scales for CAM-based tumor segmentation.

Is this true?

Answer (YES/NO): NO